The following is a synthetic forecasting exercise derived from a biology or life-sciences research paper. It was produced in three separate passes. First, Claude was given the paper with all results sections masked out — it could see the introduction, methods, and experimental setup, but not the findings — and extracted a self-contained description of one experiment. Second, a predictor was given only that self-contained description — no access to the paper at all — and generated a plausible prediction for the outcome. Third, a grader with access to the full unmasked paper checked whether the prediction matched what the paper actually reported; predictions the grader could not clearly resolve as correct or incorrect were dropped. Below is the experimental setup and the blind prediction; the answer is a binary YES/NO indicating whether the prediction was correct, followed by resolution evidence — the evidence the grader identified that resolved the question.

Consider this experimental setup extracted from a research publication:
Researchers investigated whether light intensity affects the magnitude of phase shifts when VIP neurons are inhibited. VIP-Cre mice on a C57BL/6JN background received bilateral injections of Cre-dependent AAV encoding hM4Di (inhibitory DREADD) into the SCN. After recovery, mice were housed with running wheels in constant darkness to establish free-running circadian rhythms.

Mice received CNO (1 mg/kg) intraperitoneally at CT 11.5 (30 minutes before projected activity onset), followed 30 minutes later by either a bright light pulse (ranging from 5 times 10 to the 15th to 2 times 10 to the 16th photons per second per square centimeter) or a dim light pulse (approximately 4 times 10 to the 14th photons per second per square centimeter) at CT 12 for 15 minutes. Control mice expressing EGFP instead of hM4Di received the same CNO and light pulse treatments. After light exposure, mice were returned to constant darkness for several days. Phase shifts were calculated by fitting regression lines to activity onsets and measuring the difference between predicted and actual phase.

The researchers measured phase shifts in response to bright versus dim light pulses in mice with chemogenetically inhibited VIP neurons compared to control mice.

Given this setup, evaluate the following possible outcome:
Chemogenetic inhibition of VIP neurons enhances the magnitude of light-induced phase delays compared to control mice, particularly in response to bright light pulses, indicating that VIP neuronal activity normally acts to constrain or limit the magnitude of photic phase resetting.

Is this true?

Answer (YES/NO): NO